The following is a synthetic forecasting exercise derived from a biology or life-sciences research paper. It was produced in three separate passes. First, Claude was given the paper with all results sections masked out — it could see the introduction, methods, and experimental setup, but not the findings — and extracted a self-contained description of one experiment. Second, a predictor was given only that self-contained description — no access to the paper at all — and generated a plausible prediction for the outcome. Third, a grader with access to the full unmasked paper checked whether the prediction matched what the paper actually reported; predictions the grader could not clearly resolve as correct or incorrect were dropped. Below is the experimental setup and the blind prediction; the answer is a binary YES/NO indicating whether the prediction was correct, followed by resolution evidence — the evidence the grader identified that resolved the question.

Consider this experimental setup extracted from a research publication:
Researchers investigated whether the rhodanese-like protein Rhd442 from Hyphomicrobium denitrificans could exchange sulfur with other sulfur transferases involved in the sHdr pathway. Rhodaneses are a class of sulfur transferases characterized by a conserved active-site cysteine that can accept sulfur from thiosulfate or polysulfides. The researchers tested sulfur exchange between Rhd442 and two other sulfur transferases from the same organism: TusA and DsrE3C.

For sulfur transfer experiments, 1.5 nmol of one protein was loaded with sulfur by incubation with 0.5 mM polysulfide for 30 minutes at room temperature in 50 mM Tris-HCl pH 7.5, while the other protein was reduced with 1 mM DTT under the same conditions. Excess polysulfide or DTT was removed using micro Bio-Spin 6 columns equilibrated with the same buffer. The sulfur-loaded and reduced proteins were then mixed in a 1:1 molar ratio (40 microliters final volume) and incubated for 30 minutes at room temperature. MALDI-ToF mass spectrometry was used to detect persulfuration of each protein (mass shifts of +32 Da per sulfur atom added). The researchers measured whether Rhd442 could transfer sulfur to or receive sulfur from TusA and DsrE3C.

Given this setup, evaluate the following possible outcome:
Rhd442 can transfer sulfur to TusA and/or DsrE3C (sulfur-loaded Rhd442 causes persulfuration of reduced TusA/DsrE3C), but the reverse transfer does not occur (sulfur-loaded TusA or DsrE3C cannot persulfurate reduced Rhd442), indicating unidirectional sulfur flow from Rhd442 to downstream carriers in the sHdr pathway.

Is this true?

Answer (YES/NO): NO